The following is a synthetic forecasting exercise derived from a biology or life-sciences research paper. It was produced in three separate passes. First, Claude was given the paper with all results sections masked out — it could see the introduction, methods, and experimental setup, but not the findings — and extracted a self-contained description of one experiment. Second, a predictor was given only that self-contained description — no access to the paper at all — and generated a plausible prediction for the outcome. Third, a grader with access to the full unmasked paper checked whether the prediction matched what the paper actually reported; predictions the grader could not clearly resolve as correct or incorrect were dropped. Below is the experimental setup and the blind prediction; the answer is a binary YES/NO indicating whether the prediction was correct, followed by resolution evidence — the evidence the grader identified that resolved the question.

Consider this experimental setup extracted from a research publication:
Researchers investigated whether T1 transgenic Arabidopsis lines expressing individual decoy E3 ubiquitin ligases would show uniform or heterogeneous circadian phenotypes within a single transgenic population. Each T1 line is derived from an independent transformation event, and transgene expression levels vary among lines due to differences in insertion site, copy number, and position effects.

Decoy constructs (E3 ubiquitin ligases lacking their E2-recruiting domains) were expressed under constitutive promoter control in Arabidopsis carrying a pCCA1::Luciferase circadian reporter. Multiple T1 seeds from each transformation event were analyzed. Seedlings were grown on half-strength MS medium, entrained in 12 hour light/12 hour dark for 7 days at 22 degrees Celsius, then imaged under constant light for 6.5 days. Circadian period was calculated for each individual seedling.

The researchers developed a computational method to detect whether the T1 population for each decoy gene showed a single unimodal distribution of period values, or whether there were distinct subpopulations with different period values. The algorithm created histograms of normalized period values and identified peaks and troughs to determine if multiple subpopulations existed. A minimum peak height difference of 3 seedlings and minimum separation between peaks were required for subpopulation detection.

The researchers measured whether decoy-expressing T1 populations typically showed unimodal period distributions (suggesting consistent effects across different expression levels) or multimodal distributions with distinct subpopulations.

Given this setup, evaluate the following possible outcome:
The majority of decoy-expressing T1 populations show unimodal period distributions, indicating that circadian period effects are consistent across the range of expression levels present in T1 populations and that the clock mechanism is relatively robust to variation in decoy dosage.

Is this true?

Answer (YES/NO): YES